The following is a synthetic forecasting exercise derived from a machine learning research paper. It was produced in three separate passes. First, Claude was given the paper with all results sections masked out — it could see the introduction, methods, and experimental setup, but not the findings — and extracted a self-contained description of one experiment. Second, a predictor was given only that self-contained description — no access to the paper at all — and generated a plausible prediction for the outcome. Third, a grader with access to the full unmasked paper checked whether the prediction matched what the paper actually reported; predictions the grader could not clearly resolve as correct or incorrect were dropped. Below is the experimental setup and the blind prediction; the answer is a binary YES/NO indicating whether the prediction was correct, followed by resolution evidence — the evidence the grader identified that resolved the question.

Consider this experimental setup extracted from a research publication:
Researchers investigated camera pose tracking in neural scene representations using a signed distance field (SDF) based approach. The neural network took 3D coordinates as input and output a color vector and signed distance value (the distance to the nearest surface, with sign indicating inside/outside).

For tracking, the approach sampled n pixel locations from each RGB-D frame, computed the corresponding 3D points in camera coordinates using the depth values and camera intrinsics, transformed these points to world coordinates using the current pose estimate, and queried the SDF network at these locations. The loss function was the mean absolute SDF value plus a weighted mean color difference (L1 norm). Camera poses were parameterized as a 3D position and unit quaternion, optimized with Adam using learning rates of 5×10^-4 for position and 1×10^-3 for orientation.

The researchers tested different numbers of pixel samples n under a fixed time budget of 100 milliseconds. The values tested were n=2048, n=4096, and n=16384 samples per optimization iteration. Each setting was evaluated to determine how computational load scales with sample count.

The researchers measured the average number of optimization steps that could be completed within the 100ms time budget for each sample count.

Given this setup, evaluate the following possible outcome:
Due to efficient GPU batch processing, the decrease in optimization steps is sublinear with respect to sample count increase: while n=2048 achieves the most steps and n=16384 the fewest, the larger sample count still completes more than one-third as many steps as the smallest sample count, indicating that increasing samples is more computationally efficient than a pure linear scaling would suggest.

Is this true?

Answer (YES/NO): NO